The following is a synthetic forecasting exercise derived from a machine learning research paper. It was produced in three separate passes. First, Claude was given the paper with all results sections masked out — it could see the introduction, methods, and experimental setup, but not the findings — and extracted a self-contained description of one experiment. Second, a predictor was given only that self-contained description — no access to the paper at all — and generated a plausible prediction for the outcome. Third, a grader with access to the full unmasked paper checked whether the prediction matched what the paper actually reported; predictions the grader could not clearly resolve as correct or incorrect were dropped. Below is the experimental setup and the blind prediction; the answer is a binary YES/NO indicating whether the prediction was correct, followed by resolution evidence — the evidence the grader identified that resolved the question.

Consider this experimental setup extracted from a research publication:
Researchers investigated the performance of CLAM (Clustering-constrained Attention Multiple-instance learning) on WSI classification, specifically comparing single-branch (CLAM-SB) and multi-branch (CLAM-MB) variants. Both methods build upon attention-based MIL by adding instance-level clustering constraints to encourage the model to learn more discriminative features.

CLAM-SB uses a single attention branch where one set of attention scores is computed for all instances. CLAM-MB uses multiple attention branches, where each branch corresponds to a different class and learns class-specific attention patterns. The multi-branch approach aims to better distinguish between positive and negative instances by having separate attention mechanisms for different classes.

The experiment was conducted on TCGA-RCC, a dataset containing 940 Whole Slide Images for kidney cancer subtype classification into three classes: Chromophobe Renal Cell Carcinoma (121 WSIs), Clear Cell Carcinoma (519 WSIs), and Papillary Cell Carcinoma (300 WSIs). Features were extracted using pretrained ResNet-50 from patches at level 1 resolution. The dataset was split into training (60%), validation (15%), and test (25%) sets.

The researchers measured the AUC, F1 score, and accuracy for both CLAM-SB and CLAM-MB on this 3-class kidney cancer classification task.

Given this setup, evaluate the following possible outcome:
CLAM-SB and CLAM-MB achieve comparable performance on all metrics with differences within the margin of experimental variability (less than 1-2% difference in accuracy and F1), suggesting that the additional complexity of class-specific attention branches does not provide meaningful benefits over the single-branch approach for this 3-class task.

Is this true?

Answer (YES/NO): NO